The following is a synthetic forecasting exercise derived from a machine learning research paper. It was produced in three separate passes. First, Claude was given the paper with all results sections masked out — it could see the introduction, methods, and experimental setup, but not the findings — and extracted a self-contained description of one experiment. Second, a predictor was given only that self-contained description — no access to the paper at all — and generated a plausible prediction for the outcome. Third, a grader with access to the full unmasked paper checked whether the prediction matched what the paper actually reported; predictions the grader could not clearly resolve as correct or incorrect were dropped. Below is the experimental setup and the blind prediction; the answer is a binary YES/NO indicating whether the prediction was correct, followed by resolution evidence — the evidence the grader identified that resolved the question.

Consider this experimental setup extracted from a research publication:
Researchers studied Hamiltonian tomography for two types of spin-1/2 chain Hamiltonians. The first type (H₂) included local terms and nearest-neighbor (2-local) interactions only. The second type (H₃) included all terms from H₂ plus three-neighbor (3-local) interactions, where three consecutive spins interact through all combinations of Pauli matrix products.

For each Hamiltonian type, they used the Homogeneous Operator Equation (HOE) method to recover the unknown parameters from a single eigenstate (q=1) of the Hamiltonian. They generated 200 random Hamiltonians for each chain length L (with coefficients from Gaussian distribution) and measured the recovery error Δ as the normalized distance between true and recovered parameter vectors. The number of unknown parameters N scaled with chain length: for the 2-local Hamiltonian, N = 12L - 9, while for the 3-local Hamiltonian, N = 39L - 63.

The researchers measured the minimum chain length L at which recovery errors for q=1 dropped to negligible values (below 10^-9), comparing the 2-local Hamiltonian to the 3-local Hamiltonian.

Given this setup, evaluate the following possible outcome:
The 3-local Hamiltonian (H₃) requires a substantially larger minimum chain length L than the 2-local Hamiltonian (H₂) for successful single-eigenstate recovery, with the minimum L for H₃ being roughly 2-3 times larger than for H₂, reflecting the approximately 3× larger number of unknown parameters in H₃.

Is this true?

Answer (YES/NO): NO